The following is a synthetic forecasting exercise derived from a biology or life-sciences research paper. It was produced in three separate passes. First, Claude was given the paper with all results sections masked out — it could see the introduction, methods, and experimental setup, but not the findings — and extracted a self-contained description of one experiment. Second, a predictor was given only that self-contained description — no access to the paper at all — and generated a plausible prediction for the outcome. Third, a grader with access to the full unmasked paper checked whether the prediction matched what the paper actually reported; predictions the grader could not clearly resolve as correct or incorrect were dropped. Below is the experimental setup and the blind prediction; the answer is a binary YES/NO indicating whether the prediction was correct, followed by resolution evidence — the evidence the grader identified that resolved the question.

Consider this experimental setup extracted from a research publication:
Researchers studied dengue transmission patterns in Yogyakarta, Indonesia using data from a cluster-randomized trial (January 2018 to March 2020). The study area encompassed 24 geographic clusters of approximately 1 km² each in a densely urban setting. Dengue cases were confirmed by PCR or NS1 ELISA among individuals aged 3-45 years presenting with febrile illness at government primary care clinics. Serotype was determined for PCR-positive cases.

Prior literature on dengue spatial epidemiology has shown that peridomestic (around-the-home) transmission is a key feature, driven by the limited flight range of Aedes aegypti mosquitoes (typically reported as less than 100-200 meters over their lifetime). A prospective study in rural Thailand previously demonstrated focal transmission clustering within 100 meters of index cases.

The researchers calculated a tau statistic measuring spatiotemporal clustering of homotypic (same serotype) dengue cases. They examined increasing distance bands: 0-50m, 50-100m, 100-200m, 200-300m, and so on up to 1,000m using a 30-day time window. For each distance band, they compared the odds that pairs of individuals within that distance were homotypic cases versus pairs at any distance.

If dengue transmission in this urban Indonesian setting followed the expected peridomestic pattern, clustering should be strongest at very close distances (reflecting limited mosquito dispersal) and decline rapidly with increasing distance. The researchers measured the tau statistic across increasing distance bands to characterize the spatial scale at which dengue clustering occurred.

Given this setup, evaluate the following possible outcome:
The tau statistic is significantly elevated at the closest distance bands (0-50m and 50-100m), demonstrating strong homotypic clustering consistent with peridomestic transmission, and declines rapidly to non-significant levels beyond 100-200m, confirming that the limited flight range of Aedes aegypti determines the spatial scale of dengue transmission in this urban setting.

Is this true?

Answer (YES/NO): NO